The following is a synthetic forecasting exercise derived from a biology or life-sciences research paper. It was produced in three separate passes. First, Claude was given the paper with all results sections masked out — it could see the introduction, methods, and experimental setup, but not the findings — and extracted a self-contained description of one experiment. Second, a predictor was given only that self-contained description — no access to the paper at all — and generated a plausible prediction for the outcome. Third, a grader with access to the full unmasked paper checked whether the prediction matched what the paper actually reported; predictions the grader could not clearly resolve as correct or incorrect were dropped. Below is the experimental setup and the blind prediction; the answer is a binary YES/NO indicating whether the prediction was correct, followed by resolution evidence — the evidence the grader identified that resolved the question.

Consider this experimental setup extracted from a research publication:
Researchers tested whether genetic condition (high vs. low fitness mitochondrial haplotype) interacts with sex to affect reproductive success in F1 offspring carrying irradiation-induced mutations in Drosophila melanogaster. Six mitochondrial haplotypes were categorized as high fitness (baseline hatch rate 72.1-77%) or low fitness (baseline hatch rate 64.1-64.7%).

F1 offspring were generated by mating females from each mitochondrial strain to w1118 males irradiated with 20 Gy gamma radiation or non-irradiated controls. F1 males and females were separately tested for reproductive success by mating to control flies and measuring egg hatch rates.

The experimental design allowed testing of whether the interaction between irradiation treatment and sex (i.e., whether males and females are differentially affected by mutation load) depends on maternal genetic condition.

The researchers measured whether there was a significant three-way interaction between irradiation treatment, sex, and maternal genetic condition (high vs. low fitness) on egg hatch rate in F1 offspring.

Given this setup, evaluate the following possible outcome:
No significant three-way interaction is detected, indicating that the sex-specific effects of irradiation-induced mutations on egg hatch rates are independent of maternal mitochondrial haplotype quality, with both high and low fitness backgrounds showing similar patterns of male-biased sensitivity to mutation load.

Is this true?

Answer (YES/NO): NO